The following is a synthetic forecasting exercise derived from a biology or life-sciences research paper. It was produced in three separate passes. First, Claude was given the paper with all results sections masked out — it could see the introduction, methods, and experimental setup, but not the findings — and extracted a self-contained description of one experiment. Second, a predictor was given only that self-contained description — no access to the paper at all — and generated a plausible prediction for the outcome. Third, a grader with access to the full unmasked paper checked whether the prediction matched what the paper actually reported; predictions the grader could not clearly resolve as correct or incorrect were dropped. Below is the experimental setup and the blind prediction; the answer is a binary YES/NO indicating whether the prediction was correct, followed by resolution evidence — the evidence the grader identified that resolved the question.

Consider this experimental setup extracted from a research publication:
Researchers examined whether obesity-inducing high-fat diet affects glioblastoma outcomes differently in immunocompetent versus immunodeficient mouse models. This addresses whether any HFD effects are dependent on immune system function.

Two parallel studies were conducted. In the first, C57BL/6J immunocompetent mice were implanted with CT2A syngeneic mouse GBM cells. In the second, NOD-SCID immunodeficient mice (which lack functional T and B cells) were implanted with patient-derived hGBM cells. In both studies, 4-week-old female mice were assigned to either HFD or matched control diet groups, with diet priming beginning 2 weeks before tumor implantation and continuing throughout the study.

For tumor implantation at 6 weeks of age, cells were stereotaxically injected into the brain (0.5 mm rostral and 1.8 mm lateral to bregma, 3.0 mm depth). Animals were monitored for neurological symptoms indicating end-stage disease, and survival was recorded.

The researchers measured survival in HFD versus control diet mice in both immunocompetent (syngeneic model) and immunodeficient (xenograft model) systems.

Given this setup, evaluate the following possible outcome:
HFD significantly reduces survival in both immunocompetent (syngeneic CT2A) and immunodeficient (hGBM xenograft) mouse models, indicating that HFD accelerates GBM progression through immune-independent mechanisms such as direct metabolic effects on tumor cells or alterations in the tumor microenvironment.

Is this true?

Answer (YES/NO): YES